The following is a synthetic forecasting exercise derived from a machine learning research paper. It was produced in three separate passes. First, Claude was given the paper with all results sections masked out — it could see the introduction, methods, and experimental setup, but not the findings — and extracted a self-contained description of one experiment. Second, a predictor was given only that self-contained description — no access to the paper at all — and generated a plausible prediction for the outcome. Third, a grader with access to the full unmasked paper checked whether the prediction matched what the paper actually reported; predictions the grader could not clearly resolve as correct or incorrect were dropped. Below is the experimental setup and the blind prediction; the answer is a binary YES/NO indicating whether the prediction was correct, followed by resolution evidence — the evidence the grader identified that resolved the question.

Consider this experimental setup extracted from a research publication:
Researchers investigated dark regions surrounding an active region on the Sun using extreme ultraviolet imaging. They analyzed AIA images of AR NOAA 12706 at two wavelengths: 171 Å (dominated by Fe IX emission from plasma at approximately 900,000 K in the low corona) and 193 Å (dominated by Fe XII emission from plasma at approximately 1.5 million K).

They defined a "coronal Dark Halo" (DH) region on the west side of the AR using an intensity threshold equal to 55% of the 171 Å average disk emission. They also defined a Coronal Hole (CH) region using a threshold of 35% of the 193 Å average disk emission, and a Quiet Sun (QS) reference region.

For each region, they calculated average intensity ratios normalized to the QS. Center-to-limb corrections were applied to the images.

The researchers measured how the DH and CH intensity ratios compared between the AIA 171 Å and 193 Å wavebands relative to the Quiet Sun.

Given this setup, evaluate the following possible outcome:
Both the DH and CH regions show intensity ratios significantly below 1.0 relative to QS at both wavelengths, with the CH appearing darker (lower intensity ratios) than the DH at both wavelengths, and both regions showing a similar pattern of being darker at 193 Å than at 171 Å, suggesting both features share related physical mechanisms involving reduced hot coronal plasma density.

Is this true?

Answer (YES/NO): NO